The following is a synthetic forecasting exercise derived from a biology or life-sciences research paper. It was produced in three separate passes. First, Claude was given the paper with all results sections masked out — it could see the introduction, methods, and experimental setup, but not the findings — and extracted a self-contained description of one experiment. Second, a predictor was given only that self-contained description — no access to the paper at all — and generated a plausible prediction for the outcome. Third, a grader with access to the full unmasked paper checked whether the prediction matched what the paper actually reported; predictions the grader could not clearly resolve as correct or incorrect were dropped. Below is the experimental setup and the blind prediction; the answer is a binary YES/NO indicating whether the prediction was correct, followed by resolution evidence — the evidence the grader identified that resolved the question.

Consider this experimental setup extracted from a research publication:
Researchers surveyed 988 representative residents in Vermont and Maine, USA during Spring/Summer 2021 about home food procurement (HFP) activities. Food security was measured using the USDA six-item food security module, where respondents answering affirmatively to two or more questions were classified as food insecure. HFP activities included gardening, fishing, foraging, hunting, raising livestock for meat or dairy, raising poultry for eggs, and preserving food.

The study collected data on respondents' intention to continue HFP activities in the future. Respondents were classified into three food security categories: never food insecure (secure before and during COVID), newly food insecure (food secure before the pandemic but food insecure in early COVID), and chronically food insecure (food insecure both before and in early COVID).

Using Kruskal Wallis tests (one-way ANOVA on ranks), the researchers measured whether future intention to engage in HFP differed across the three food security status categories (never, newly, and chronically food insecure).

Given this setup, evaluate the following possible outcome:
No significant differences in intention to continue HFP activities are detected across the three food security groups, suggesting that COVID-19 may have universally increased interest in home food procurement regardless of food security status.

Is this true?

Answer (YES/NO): NO